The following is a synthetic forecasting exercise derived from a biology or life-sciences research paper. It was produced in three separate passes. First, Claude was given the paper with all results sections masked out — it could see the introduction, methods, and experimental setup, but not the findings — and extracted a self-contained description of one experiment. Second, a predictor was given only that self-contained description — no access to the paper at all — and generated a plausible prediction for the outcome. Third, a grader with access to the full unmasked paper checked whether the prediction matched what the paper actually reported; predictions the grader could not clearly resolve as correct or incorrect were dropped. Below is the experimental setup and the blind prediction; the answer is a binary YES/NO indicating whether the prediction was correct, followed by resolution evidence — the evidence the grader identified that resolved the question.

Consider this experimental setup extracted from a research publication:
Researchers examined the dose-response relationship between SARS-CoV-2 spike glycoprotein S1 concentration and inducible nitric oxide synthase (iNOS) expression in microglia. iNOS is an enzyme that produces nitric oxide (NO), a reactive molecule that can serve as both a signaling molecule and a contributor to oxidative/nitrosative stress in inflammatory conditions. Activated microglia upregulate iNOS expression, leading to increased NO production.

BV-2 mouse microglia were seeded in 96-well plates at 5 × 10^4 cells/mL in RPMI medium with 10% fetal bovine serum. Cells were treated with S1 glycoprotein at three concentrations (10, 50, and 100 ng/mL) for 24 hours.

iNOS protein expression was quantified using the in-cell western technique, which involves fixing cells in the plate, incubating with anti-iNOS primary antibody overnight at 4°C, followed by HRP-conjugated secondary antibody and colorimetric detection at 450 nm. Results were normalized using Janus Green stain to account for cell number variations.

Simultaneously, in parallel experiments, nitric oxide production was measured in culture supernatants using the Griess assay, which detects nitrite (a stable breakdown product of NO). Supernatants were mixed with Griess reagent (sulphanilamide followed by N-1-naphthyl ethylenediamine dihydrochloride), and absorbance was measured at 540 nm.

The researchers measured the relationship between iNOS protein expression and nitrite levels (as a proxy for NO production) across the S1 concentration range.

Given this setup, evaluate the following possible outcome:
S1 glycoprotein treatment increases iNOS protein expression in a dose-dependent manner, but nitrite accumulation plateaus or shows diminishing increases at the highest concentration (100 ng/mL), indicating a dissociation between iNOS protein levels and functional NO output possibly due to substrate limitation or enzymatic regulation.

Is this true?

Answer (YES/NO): NO